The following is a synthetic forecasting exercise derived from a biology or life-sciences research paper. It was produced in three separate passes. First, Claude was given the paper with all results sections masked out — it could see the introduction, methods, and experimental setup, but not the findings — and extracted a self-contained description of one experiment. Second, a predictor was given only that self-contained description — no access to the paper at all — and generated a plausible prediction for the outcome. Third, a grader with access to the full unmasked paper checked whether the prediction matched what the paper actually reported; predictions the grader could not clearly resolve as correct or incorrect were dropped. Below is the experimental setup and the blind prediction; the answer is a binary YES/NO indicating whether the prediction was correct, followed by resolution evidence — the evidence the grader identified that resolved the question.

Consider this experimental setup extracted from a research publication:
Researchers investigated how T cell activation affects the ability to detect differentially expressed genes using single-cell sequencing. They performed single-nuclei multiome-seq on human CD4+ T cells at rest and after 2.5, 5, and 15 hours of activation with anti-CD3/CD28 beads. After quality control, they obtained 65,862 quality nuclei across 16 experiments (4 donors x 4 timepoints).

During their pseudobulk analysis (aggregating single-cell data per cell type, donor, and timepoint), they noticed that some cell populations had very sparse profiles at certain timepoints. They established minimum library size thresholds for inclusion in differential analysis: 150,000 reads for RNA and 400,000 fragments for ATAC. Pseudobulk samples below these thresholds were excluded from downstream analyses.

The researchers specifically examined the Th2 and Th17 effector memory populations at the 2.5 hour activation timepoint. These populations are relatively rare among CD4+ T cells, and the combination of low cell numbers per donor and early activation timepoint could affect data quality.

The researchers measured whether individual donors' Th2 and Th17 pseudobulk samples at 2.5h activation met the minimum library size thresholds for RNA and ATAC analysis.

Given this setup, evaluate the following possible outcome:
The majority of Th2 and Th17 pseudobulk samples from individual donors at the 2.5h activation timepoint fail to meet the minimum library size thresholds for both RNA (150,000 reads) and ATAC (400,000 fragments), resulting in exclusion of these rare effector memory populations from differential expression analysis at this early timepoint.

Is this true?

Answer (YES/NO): NO